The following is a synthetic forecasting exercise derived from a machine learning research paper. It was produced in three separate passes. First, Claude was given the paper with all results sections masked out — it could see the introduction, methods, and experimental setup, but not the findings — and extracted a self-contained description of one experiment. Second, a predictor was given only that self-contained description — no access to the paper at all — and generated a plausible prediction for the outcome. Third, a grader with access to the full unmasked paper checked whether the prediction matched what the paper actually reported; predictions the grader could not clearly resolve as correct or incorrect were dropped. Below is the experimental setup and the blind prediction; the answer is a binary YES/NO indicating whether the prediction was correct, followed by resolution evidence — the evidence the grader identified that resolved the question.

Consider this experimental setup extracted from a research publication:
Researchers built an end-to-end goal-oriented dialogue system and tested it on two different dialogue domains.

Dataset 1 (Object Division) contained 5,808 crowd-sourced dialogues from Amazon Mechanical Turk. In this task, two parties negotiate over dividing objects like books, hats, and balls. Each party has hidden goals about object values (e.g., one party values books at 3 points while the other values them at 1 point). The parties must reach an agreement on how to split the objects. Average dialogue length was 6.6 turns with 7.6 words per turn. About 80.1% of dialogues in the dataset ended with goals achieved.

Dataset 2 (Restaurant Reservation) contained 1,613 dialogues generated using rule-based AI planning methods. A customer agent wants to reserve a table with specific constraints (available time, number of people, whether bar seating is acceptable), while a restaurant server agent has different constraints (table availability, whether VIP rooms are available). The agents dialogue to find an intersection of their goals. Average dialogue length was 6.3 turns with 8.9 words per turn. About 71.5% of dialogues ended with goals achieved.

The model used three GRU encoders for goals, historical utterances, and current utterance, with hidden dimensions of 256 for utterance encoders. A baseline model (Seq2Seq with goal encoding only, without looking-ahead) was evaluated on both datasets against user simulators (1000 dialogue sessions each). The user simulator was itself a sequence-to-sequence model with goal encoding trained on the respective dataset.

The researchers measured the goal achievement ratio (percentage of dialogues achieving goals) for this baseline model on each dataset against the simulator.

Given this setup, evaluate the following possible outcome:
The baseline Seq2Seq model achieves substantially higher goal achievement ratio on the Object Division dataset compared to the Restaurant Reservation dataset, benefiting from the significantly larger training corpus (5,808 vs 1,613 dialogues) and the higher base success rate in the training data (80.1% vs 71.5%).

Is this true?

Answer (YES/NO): YES